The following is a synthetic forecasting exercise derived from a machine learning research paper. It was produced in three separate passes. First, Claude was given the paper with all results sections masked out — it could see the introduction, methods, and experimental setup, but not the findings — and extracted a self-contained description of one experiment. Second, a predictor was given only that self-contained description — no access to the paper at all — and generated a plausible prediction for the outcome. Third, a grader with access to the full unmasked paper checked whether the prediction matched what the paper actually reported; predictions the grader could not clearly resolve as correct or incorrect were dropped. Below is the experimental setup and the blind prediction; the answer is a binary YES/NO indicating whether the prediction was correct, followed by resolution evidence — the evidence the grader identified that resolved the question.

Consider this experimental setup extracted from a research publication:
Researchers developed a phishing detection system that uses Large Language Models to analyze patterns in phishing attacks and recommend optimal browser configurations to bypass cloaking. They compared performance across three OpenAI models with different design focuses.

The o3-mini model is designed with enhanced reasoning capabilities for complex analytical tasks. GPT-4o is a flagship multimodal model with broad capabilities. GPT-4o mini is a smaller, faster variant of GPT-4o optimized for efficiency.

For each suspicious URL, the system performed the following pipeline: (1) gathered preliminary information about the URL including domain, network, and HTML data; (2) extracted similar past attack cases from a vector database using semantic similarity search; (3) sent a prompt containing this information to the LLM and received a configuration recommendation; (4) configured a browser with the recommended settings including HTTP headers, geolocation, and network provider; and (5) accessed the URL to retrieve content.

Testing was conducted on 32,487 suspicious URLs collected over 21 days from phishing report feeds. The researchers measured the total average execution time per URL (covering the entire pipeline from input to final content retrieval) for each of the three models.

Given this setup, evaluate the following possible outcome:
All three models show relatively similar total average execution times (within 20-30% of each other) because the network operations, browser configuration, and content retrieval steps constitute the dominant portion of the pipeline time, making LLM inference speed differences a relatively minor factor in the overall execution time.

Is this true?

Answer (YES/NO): NO